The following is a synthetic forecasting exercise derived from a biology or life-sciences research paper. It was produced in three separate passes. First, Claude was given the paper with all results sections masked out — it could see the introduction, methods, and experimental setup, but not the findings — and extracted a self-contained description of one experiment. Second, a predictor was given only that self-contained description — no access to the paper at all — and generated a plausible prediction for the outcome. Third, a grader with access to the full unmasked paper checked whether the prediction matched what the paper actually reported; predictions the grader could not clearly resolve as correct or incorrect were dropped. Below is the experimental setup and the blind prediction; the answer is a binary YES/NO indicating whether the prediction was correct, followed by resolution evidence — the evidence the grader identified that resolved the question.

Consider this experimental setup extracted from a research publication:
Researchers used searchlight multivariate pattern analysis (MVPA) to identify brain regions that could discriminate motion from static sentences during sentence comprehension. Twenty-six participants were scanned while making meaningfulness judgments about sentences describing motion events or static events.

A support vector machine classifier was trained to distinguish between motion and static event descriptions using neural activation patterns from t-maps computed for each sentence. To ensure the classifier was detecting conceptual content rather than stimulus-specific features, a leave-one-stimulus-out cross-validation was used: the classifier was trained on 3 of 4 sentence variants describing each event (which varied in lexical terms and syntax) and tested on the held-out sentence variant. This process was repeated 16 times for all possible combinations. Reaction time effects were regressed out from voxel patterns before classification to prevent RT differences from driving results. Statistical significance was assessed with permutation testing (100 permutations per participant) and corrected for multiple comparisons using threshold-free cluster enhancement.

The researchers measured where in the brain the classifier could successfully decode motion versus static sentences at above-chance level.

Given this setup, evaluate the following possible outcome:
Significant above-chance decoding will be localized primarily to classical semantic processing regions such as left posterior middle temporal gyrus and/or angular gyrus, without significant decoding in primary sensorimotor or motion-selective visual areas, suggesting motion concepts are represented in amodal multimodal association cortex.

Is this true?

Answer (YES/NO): NO